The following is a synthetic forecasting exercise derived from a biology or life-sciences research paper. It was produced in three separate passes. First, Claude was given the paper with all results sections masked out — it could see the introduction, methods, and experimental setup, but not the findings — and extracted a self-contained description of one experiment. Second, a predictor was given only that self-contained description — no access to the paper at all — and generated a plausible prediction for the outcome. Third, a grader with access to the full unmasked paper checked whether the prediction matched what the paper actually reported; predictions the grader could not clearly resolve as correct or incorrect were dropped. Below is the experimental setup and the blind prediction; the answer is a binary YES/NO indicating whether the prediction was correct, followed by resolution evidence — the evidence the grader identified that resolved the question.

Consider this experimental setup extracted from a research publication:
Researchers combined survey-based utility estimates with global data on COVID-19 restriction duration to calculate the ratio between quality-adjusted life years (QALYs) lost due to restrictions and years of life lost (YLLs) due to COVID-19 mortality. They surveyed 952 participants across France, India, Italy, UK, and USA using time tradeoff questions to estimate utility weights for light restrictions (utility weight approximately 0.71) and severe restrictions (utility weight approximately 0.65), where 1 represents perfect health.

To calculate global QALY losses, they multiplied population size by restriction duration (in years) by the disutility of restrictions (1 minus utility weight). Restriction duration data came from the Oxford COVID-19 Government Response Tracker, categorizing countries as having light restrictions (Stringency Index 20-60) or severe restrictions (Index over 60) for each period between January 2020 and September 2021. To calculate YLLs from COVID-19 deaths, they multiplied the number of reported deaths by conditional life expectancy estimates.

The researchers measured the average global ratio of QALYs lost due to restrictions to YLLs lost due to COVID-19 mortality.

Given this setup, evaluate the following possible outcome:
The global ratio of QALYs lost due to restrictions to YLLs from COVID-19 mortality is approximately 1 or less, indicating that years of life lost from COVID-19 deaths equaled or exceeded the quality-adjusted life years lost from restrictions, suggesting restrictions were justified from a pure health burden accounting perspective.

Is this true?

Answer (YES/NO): NO